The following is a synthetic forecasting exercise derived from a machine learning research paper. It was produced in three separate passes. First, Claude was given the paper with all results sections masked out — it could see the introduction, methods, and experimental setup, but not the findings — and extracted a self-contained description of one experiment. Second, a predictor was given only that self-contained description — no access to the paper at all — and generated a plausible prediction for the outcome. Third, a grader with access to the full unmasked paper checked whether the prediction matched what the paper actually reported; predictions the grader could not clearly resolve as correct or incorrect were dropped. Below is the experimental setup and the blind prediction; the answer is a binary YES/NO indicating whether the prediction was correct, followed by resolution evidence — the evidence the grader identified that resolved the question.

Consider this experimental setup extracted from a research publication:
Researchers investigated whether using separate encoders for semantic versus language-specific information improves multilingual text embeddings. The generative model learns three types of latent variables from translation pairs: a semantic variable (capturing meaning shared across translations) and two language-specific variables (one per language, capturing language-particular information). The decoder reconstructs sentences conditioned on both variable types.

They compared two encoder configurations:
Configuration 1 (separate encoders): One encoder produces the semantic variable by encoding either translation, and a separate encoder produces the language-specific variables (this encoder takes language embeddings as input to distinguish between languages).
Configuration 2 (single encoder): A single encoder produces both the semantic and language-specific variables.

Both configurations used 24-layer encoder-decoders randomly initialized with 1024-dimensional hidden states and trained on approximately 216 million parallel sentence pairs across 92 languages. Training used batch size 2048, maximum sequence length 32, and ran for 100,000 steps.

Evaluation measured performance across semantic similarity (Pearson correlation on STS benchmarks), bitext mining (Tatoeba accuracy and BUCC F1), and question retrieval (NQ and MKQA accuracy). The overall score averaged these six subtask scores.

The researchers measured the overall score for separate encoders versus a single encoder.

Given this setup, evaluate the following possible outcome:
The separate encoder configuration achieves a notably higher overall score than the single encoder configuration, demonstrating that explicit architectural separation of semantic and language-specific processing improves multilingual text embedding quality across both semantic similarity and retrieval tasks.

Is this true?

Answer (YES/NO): NO